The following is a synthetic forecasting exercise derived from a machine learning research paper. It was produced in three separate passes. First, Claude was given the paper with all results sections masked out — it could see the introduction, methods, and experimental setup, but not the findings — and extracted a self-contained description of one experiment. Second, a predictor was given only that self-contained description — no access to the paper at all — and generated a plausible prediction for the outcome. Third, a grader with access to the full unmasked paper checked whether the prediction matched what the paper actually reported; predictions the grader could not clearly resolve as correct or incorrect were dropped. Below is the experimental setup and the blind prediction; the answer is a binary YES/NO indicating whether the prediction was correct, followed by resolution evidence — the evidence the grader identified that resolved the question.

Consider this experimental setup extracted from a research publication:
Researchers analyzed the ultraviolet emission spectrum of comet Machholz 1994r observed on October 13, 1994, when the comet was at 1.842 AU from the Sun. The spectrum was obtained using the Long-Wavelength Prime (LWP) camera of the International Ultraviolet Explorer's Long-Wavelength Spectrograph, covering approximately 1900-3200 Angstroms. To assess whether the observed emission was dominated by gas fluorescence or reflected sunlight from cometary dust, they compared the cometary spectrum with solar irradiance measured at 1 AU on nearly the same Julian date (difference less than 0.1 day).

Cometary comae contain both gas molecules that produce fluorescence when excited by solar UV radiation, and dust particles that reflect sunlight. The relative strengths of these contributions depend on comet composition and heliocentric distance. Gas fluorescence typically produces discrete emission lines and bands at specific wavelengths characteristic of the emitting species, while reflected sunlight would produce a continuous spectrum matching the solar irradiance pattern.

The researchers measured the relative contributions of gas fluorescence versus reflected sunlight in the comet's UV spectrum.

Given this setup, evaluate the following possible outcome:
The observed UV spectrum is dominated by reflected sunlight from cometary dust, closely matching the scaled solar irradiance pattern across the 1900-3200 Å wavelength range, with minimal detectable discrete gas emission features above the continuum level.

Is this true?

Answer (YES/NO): YES